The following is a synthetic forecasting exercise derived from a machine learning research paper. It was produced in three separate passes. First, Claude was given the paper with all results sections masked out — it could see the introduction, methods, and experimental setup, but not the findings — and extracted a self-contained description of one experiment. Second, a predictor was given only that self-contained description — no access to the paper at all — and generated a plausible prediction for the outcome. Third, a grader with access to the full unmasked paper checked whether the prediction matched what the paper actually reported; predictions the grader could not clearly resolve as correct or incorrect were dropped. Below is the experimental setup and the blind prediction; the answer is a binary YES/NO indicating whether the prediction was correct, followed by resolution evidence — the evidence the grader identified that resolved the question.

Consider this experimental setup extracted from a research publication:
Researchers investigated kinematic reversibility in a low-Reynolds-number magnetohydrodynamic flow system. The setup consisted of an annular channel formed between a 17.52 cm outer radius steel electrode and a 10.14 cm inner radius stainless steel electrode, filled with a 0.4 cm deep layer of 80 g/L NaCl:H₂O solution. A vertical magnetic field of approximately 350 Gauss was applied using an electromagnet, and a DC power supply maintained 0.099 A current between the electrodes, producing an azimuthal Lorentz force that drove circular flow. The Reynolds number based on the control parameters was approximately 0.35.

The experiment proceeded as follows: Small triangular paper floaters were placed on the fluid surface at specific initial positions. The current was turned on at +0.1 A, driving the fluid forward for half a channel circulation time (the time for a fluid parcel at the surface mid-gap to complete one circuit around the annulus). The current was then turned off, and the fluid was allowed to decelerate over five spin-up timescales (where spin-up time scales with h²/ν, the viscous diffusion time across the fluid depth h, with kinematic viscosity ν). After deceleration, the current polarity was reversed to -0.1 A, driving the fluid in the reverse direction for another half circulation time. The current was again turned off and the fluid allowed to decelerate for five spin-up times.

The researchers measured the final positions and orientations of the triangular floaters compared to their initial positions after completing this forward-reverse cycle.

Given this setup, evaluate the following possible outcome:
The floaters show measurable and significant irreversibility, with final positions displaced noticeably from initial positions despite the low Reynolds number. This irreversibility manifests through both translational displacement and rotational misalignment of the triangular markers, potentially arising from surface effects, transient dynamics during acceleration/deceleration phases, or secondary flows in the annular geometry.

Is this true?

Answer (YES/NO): NO